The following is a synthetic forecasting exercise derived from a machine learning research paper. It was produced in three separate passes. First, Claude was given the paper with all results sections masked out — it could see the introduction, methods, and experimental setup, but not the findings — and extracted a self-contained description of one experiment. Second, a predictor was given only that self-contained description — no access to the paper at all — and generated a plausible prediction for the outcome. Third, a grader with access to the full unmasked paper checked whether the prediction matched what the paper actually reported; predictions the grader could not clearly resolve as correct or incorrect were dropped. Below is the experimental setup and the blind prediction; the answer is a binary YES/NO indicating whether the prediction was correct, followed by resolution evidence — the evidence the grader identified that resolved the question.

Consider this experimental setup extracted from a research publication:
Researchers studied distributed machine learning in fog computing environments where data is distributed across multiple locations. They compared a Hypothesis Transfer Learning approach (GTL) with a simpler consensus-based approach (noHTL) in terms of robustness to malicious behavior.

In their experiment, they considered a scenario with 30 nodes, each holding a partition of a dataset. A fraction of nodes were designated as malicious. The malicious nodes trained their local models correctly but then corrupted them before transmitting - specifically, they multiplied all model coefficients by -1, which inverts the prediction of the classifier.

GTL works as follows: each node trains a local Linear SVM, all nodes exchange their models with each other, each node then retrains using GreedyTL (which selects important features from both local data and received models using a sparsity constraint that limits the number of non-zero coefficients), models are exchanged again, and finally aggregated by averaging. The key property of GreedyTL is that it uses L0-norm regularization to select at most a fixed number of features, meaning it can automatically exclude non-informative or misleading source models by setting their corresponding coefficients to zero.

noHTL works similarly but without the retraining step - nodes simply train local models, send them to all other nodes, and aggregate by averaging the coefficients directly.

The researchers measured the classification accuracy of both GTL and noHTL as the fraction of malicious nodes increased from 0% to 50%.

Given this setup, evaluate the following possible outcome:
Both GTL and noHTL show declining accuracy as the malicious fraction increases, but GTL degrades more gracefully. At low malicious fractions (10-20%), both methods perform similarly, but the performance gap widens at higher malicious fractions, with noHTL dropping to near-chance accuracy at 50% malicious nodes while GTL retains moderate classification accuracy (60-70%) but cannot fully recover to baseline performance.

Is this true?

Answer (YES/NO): NO